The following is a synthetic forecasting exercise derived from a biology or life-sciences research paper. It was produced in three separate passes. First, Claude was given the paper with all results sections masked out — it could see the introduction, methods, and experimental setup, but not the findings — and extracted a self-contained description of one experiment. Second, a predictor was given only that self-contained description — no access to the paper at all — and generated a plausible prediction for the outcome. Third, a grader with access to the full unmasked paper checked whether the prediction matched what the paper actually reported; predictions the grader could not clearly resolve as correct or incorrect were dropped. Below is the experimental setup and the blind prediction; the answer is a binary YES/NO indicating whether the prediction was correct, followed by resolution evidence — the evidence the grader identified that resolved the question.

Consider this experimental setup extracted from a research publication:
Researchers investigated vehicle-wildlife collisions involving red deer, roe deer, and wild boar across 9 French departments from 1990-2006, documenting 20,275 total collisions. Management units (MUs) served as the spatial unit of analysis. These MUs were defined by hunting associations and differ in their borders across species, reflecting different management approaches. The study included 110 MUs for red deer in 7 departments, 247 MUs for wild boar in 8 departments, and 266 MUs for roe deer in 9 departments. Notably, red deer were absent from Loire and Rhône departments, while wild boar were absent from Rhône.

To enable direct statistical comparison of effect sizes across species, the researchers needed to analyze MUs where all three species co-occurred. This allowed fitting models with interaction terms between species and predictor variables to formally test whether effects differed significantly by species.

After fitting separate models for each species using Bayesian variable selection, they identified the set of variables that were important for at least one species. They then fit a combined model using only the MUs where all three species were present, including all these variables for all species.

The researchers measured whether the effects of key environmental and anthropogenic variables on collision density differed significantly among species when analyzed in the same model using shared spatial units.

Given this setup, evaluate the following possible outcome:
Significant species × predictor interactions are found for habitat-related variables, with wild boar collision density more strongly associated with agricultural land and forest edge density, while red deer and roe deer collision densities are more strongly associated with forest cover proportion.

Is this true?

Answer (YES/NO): NO